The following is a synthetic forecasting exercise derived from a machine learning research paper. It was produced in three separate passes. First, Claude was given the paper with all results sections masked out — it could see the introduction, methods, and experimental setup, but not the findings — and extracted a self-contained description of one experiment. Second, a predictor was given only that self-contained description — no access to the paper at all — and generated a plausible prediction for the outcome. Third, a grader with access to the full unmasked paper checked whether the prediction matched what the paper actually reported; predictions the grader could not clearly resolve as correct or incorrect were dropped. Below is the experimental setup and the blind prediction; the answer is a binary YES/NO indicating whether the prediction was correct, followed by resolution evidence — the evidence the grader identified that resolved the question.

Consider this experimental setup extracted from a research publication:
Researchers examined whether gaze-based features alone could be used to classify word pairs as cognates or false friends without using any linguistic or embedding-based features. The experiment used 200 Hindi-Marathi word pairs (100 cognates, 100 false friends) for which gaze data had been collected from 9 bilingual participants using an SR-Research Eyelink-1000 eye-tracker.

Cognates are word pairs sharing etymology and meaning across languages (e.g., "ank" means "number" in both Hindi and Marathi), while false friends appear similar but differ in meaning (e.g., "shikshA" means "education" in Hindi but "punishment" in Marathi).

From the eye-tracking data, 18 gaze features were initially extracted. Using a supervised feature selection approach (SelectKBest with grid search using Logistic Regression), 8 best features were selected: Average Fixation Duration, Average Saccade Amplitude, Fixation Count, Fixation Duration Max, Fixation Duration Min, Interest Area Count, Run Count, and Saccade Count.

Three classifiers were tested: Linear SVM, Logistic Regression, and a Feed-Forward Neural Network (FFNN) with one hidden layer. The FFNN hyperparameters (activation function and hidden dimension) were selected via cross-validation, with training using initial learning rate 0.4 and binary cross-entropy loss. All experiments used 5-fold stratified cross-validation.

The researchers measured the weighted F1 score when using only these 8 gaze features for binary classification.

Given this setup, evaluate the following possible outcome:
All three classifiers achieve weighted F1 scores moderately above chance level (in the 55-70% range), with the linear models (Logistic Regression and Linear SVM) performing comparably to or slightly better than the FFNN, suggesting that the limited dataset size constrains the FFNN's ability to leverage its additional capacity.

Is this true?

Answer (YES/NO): NO